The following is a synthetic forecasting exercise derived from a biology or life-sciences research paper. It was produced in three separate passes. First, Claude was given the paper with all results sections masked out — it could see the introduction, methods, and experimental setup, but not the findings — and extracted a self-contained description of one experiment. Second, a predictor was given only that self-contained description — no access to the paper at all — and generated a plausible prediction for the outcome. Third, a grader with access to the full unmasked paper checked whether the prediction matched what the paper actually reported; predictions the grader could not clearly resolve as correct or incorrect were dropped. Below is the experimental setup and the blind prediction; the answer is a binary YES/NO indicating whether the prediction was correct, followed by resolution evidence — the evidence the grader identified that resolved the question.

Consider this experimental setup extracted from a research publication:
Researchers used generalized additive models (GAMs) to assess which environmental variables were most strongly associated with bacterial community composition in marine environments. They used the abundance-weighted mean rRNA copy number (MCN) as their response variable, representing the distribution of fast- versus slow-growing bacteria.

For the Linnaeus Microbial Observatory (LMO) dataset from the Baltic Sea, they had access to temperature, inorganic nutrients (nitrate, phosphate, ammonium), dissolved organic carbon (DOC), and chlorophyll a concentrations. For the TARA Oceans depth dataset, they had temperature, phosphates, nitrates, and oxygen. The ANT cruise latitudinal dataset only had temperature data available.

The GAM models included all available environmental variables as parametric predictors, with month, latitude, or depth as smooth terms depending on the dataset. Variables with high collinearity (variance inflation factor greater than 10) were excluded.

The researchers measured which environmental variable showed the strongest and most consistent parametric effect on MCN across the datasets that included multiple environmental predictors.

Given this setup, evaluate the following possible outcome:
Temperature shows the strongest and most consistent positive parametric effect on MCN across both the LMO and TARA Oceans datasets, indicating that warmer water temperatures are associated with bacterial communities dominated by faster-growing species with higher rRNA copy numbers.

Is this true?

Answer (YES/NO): NO